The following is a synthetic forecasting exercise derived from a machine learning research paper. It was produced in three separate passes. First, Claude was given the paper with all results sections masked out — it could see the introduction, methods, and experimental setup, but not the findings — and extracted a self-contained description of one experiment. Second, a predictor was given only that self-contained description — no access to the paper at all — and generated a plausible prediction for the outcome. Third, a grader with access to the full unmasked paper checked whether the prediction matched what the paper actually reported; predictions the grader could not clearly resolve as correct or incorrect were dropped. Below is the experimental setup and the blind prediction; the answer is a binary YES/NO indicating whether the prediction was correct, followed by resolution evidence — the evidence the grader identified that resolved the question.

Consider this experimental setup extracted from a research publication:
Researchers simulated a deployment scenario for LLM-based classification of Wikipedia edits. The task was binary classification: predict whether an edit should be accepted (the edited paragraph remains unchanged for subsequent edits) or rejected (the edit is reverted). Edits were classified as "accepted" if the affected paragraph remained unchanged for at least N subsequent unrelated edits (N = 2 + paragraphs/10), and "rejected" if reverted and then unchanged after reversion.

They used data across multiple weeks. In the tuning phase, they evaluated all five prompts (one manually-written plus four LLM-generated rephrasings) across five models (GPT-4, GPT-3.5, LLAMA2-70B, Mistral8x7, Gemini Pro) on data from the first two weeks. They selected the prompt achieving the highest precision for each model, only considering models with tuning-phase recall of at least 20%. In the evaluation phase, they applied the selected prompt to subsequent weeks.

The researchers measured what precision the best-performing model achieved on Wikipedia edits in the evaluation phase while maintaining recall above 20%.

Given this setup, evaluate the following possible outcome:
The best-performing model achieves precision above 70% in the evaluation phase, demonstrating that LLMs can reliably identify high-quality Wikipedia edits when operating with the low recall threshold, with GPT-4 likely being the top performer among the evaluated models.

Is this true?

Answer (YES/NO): NO